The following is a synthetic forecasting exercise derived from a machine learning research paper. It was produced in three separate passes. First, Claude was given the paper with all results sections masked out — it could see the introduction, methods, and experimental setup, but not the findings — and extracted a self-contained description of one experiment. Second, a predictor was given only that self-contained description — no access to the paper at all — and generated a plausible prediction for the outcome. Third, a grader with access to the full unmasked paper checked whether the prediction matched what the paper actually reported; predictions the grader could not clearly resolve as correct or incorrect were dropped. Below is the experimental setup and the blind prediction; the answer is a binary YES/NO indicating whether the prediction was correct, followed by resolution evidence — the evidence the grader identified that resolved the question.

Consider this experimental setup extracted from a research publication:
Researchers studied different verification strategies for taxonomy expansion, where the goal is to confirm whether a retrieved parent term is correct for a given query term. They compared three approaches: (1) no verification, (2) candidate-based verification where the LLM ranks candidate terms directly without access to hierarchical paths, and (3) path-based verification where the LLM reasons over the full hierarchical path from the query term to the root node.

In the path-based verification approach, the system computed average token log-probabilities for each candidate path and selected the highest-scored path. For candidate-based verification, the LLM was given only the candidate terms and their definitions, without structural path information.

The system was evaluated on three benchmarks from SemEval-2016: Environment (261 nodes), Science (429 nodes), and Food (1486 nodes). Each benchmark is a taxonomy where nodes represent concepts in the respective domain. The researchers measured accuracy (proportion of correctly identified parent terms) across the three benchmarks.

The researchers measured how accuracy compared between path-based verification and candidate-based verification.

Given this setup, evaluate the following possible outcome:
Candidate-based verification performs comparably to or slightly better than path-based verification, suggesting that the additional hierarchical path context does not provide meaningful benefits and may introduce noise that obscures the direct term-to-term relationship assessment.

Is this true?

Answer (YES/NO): NO